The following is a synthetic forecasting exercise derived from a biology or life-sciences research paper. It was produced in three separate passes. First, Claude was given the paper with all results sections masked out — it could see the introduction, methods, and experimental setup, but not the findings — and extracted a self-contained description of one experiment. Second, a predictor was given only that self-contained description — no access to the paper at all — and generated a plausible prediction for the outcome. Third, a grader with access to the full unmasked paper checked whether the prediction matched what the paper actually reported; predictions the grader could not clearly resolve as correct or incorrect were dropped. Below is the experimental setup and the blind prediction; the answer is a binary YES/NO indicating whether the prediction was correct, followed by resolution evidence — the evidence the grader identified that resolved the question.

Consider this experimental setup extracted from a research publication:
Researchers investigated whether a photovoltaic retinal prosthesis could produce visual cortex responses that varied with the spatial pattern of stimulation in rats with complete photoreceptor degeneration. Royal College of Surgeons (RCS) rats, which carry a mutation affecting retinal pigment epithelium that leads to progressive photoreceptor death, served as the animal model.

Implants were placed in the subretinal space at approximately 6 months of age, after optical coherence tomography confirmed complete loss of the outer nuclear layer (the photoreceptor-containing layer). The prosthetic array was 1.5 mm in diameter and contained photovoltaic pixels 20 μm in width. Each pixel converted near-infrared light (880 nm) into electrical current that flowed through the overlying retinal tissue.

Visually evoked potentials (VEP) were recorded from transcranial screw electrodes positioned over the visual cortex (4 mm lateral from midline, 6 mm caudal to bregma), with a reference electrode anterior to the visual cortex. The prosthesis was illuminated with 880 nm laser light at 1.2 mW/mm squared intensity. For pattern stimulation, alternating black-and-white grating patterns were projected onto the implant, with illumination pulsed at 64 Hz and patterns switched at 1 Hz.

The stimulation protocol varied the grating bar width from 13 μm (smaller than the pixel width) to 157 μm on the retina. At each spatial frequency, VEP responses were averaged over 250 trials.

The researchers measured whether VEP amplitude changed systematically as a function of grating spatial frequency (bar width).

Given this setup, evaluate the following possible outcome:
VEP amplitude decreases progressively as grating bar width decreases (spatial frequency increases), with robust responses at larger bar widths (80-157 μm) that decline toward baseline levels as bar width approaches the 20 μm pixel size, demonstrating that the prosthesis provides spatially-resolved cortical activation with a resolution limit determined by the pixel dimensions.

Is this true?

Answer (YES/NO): NO